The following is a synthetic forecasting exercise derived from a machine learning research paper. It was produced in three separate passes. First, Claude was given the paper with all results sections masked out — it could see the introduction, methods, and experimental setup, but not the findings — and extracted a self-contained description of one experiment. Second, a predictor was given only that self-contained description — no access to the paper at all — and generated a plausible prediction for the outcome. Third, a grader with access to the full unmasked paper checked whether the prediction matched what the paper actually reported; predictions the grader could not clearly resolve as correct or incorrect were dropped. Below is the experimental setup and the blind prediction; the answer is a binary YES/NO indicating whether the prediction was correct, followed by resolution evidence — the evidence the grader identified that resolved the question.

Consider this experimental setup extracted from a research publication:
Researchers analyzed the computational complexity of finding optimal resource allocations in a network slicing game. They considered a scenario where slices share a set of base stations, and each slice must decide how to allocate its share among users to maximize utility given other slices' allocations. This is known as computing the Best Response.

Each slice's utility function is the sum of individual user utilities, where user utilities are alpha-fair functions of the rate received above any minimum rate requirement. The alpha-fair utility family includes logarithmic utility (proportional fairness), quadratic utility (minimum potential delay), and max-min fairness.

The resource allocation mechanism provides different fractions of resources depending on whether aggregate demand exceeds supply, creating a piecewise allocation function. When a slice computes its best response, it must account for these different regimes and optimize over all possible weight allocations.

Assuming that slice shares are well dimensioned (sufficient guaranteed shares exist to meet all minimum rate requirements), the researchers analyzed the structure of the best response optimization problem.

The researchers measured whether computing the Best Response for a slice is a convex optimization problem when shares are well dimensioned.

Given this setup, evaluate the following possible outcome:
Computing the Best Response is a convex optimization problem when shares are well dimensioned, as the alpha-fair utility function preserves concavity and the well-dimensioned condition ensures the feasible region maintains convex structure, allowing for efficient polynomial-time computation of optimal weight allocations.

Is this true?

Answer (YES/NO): YES